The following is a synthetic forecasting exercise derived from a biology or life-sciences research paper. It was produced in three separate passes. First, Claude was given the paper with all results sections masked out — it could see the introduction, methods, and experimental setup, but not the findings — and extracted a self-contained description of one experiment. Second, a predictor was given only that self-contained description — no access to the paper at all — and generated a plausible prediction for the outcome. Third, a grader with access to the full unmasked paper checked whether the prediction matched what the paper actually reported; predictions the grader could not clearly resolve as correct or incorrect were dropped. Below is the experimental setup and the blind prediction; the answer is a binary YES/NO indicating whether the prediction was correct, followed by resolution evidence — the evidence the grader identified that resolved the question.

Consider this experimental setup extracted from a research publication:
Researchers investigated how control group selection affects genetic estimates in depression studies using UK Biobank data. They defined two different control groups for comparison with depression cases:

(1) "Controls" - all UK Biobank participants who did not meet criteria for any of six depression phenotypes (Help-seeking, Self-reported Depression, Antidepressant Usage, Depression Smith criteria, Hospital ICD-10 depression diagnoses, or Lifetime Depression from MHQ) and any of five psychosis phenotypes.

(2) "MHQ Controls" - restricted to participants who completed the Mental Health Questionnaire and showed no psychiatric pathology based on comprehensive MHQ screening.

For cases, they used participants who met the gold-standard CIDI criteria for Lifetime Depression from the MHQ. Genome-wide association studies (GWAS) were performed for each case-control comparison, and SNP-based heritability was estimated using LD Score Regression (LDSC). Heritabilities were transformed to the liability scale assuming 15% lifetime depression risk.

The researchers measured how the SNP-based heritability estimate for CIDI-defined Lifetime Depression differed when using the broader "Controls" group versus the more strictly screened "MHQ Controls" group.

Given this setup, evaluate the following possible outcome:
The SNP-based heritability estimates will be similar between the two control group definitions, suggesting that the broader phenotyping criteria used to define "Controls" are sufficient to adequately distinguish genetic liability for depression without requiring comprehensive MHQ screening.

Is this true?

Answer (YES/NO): NO